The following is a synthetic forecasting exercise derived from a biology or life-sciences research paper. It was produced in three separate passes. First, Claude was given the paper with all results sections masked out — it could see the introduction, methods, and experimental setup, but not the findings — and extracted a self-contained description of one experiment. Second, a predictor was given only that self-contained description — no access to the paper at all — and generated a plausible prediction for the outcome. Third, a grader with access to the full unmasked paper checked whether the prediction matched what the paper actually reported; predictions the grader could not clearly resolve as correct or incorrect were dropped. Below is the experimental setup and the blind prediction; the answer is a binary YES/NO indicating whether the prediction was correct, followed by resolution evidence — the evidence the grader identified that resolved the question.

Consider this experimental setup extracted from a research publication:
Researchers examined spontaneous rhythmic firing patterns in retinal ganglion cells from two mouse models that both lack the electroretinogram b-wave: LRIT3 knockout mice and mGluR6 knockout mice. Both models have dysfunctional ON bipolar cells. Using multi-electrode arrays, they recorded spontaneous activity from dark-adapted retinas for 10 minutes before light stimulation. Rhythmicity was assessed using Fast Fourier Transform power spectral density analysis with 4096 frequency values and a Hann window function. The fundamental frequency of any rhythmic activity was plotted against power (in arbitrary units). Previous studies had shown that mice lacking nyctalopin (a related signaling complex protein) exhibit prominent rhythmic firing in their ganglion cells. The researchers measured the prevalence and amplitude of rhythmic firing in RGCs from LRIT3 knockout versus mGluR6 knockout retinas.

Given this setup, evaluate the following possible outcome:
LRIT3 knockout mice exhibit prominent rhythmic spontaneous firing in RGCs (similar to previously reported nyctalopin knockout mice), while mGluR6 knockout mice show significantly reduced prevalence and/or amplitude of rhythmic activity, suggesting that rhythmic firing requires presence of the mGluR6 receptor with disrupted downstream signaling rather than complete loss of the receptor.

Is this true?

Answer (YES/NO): YES